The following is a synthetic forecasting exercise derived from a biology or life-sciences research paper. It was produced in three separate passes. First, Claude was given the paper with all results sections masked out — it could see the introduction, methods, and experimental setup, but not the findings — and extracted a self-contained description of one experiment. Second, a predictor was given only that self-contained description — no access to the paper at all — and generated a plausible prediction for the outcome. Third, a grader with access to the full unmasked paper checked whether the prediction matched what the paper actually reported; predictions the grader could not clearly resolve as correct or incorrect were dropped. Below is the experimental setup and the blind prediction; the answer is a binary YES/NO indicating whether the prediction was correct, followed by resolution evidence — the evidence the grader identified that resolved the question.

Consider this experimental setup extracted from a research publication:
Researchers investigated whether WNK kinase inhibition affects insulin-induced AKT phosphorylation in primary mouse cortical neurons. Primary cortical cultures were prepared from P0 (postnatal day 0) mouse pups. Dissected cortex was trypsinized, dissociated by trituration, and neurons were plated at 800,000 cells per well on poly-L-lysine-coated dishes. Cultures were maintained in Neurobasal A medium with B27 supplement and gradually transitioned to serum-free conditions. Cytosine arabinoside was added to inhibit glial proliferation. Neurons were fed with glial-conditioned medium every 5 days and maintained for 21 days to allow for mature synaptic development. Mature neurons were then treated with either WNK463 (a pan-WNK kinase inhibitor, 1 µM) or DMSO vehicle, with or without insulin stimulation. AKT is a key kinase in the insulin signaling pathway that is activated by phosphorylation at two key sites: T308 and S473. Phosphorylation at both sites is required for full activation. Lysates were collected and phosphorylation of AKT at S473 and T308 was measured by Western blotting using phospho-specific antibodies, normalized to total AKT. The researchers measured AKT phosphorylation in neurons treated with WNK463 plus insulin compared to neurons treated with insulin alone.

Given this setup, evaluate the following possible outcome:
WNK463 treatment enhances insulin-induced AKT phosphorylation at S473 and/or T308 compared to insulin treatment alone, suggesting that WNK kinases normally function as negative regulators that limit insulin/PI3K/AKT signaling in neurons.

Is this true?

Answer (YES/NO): NO